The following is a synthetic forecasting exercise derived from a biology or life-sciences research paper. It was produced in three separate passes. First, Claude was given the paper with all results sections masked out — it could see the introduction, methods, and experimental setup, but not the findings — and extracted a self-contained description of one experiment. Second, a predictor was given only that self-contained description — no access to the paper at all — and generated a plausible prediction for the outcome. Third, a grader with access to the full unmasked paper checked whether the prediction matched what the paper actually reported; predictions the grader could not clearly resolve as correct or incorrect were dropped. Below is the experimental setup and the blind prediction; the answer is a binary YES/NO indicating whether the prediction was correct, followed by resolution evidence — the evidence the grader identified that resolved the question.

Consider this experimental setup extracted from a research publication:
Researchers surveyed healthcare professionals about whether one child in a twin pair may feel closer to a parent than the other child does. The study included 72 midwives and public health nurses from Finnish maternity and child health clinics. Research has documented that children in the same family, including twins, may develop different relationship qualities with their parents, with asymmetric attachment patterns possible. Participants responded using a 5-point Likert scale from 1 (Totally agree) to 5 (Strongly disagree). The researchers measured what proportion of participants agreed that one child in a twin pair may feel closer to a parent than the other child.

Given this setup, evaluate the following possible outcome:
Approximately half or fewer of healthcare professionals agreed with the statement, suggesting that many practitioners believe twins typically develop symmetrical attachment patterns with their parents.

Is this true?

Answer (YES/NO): NO